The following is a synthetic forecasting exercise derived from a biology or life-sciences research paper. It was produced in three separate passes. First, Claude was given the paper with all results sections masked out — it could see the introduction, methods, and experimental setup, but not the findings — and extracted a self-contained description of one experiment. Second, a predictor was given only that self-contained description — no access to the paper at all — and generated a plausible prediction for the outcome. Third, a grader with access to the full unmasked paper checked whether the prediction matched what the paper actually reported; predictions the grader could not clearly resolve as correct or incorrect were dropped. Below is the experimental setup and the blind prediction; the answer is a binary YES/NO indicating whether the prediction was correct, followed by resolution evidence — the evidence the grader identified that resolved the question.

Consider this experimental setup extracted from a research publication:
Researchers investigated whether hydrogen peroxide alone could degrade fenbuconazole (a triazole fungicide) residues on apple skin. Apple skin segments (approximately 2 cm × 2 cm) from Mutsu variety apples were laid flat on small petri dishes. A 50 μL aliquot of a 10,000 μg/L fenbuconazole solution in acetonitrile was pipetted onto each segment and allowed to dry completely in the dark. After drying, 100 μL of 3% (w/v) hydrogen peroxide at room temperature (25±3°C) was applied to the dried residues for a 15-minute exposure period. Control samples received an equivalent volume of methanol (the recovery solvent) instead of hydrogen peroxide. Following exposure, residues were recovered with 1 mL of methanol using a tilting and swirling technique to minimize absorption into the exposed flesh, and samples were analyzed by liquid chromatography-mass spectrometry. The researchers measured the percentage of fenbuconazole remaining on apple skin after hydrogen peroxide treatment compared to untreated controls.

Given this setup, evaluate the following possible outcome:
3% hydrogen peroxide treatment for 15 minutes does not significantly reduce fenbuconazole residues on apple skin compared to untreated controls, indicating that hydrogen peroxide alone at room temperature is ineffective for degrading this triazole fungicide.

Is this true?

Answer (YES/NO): YES